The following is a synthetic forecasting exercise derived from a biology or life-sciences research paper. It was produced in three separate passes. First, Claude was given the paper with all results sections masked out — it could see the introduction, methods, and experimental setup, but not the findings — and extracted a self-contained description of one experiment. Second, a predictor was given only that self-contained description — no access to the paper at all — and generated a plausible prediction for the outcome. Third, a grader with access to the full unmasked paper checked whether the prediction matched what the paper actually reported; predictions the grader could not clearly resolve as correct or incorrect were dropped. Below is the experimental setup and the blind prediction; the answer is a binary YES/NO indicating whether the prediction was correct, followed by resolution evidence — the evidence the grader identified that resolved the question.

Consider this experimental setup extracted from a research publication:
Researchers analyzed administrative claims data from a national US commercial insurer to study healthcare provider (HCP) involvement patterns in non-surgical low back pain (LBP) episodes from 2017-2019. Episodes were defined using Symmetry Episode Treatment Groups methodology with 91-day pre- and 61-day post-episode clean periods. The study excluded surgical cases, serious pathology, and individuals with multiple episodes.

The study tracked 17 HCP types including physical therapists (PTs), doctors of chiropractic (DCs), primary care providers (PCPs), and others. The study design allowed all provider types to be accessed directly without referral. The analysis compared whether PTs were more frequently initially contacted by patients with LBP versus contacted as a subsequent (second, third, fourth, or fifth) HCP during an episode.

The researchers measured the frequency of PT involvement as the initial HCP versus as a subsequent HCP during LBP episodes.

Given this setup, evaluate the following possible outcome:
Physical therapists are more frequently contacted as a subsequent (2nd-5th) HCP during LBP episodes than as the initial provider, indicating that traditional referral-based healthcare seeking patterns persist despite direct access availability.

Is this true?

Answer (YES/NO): YES